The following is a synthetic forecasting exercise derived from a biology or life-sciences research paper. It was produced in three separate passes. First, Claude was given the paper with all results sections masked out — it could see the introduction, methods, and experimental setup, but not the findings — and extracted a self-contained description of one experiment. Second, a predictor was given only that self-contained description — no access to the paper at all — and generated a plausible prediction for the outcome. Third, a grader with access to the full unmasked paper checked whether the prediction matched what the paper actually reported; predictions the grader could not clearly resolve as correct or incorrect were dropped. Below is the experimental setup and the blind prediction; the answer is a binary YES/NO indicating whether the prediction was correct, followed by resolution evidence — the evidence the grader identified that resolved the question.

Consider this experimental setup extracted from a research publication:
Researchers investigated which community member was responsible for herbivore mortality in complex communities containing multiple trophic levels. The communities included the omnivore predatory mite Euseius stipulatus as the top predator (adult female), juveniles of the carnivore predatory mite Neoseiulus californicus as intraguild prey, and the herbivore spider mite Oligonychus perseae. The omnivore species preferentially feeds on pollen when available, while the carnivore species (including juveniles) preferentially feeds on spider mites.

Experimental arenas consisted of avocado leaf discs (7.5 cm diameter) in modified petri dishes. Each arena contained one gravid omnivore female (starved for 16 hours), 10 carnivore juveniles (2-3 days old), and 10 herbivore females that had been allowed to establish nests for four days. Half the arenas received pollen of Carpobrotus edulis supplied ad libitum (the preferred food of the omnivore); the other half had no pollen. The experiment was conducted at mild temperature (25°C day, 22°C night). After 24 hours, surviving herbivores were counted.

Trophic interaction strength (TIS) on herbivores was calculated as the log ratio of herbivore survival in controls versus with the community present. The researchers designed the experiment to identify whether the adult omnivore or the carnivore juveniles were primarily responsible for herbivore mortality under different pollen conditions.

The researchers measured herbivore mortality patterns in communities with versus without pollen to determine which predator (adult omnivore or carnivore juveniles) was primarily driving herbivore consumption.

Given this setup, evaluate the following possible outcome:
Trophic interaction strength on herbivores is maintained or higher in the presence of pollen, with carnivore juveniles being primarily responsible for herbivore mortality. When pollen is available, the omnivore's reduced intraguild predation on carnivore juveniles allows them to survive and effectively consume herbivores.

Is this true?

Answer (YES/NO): YES